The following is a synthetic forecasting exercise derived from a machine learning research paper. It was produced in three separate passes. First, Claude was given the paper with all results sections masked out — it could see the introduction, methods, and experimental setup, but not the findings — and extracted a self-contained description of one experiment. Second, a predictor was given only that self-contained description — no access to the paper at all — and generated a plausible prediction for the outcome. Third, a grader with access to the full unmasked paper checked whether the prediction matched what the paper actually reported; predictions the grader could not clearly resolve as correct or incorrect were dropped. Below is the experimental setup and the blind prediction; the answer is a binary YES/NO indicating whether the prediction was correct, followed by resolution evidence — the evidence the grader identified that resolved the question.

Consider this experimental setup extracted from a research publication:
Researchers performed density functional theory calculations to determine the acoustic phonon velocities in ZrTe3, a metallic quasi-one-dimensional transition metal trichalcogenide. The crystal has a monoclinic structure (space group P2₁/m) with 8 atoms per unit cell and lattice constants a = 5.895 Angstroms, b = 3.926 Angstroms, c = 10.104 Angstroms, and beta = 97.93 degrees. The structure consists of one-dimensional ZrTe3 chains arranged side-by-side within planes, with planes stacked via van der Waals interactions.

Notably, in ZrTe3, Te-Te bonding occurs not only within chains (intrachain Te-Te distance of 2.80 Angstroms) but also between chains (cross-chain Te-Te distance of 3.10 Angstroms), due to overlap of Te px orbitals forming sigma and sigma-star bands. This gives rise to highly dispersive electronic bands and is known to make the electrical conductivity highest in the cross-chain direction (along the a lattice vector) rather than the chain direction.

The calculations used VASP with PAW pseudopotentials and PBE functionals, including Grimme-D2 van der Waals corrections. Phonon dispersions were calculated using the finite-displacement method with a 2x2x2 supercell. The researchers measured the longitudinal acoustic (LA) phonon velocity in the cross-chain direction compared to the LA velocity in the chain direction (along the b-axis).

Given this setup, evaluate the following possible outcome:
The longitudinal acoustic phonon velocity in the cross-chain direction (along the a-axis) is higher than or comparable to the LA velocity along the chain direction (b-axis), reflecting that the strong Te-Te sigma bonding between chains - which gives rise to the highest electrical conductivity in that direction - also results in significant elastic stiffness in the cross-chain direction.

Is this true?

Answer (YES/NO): YES